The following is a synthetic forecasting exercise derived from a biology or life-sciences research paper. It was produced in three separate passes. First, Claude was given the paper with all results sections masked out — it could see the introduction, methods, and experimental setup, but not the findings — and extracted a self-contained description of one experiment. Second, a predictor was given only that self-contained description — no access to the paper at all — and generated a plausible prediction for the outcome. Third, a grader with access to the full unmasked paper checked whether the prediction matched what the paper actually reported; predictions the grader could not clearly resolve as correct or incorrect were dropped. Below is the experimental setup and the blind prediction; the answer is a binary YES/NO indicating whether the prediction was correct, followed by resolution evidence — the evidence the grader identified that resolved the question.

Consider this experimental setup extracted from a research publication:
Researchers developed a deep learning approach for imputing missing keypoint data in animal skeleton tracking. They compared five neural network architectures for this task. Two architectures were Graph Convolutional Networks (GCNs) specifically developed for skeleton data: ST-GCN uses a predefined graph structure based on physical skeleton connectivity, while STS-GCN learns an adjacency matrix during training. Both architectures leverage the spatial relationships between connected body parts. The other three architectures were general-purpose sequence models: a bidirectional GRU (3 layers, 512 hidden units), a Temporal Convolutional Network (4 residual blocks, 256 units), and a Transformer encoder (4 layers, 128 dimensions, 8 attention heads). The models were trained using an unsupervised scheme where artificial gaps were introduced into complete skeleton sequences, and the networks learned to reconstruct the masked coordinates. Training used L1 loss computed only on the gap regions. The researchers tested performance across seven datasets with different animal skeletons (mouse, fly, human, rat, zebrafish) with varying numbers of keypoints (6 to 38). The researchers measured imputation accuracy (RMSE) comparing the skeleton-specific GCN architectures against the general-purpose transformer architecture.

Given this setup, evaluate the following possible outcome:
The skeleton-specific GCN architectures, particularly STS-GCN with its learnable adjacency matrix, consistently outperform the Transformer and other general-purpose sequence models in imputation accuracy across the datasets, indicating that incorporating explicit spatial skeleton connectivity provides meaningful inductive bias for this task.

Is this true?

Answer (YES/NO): NO